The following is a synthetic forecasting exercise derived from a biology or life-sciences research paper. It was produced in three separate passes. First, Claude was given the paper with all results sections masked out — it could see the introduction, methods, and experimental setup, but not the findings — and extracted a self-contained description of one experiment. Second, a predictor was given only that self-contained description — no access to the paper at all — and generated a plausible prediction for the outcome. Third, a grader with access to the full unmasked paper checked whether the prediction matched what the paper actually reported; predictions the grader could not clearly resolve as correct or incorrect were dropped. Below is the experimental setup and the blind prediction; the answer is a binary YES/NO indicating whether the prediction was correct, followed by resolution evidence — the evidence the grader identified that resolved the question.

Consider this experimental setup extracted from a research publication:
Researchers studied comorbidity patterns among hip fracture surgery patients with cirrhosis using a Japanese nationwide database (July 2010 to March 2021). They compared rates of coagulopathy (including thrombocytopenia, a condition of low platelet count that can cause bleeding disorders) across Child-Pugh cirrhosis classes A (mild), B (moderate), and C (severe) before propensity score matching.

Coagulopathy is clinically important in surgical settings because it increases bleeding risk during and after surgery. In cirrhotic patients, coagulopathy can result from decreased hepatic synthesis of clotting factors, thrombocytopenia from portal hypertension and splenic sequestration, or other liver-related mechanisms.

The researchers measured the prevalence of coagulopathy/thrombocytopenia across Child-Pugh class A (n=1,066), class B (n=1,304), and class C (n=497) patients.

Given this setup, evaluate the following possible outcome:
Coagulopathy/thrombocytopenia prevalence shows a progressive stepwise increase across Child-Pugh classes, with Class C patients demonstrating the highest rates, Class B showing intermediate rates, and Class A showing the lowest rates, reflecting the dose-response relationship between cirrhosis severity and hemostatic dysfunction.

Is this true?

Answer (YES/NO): YES